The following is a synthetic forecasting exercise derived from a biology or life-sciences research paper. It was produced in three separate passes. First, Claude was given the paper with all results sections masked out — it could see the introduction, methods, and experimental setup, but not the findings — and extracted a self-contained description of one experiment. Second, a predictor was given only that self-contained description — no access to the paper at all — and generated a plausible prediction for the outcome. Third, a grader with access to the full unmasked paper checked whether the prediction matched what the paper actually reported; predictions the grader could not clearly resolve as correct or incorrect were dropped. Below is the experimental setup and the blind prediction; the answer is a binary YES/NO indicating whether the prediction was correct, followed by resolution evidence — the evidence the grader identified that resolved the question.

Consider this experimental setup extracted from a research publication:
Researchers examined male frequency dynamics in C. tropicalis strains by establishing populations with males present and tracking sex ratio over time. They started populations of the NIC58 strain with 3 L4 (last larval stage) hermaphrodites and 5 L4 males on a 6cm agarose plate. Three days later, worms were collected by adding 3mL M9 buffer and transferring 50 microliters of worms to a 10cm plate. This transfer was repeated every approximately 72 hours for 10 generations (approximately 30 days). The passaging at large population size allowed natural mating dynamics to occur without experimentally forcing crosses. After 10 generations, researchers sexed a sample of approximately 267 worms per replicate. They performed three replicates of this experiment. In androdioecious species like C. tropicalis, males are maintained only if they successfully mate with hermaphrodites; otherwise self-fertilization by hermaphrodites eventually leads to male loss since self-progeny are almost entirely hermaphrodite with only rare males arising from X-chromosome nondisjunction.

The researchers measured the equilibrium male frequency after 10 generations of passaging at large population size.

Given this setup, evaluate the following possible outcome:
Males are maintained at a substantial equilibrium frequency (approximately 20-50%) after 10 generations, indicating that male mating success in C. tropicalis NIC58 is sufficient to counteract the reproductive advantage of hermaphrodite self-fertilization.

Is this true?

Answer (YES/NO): YES